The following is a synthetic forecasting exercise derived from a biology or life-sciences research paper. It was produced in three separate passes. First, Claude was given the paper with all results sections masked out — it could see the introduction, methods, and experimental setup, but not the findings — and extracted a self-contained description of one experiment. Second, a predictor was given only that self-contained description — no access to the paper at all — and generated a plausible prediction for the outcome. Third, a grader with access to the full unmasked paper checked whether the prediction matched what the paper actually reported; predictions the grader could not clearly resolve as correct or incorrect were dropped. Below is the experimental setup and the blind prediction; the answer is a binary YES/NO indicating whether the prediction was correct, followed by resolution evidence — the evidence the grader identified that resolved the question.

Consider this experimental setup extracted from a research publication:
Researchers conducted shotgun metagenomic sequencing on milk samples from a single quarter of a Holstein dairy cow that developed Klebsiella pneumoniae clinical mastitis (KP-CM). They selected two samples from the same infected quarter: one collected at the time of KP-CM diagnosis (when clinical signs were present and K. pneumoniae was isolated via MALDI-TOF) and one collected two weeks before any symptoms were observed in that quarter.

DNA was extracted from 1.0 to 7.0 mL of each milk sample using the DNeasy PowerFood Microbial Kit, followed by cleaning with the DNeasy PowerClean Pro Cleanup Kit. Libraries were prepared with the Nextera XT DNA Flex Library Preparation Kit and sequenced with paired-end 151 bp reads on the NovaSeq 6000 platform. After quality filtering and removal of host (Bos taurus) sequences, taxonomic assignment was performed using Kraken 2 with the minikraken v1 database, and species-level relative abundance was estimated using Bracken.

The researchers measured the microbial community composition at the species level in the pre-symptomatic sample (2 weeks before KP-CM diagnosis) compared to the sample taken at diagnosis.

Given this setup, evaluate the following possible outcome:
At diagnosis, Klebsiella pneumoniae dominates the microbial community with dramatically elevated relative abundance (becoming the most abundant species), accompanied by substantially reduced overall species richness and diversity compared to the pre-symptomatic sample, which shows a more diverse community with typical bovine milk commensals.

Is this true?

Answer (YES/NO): YES